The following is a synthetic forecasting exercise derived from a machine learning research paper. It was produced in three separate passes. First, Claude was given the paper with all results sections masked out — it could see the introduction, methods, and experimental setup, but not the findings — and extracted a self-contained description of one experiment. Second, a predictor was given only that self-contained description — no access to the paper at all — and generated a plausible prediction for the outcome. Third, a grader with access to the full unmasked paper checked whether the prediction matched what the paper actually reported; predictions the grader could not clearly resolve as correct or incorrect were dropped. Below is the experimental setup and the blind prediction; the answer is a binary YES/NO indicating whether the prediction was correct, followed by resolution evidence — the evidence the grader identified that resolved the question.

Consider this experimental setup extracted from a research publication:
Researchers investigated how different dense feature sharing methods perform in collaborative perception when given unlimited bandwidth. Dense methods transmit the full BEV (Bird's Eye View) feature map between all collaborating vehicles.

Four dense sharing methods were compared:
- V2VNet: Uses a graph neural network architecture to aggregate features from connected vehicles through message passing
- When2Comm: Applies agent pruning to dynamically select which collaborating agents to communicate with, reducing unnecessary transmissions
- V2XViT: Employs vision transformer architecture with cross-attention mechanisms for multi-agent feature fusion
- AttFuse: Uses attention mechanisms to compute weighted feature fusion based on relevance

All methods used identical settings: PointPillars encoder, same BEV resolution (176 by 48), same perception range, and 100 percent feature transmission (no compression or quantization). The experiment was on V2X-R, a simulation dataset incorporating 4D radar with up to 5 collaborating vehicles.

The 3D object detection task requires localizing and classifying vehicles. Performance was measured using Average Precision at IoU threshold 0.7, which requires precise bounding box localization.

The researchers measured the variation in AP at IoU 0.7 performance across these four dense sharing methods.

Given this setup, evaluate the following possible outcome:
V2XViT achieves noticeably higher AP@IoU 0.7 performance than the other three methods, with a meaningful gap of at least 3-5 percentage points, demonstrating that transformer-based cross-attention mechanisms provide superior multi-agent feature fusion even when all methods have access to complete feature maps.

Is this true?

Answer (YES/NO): YES